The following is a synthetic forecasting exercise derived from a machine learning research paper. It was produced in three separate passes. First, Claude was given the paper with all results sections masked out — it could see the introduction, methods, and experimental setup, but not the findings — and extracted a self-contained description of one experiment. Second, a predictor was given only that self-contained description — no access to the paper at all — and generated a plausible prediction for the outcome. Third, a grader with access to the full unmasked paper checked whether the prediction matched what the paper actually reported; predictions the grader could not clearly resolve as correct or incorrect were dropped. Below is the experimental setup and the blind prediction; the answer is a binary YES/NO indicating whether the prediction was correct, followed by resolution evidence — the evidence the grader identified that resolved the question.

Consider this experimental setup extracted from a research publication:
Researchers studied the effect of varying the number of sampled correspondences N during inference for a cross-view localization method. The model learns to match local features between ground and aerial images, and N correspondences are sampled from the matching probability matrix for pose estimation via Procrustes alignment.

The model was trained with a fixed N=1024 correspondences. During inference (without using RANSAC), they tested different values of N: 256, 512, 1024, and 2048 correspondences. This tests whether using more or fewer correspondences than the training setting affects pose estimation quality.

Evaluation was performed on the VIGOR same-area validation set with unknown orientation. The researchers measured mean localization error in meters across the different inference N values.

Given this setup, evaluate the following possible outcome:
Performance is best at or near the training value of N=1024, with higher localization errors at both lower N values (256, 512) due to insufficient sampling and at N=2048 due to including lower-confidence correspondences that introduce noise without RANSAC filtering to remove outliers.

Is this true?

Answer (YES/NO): YES